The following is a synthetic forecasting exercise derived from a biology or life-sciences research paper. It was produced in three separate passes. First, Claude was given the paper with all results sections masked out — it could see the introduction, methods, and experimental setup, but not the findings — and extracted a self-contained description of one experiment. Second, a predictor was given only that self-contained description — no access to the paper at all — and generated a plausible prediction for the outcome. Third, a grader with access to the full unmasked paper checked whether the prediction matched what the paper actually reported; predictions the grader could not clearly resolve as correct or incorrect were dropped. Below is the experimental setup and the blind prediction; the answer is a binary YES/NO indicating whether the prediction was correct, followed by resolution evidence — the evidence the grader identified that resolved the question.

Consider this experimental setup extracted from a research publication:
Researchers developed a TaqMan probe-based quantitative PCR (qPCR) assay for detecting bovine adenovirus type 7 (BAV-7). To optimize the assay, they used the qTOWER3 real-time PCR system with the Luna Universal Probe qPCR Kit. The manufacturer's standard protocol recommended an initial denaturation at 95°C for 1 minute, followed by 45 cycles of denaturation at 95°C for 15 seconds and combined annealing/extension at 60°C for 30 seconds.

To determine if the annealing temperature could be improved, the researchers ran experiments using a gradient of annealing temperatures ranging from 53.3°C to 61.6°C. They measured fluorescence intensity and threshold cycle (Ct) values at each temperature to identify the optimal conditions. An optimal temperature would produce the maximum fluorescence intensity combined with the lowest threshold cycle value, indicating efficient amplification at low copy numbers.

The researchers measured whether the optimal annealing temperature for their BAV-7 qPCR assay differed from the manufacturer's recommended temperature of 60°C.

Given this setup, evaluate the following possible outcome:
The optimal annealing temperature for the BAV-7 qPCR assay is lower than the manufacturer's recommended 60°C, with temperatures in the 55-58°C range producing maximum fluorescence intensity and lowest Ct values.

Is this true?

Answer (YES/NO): YES